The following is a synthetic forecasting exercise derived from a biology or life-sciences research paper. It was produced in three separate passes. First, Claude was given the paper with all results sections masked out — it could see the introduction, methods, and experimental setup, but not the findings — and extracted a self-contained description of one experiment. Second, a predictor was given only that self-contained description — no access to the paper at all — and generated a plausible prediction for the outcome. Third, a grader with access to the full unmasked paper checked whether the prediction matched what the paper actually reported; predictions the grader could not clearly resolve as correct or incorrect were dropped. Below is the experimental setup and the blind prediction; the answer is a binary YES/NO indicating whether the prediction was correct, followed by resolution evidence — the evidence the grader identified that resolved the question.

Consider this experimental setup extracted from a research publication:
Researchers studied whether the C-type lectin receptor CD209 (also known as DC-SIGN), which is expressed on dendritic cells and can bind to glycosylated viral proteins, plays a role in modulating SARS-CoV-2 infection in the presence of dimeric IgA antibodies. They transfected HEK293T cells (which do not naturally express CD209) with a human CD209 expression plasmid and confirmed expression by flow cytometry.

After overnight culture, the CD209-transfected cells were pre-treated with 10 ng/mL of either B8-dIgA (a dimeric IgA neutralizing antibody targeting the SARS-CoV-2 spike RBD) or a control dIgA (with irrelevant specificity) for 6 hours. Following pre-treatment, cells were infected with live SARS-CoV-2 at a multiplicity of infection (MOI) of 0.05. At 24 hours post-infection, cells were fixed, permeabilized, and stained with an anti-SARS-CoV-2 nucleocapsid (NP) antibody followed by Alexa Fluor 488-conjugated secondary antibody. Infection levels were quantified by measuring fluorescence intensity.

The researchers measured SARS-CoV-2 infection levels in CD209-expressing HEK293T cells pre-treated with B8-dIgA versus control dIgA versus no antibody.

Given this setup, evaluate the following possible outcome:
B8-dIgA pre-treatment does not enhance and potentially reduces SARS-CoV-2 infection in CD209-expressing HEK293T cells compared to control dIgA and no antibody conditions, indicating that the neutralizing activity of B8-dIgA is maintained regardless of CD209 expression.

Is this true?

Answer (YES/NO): NO